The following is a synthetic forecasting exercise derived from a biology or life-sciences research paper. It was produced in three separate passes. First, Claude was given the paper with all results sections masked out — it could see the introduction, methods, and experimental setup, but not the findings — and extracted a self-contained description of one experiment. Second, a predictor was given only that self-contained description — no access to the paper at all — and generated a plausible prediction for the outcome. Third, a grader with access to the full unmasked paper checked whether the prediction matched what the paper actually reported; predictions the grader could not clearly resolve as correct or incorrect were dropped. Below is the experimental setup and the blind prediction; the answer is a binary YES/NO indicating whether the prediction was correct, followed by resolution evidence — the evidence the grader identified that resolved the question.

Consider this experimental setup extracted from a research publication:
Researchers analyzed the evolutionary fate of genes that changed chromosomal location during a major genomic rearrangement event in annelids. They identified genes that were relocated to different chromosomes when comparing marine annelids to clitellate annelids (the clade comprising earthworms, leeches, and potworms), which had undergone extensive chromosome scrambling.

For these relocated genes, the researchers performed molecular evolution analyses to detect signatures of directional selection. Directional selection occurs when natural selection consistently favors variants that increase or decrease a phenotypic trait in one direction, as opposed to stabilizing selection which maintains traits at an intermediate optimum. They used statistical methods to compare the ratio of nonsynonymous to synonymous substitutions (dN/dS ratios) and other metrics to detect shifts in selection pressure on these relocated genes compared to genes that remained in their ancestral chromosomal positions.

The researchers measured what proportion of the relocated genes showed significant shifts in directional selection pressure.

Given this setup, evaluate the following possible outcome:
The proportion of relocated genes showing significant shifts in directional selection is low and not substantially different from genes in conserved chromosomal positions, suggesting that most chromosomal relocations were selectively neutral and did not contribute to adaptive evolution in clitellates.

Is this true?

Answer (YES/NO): NO